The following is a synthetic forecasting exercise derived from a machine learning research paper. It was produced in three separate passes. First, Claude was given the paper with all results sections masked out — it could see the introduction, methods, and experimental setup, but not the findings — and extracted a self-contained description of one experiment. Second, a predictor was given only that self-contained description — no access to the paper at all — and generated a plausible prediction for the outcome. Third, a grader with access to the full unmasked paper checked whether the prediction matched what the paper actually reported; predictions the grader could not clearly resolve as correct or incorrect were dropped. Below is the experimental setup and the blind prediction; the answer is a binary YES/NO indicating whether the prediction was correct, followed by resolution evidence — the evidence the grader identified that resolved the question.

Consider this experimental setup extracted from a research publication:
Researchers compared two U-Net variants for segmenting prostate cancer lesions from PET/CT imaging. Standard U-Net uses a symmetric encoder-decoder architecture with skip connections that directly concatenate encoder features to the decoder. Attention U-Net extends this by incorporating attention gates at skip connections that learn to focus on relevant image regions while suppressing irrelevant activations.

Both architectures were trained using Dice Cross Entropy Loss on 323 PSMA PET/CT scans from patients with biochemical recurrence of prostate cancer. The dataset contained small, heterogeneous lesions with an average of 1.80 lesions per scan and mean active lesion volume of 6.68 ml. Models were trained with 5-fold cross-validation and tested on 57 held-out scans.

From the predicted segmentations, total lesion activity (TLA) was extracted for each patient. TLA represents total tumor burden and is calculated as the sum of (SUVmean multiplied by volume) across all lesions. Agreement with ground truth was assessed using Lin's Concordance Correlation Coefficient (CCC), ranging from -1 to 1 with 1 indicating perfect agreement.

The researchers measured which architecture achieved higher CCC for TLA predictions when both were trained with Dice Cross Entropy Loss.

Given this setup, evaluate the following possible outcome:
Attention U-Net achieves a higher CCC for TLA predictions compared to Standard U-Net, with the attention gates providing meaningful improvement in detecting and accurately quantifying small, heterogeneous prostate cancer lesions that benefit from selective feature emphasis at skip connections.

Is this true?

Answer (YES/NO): YES